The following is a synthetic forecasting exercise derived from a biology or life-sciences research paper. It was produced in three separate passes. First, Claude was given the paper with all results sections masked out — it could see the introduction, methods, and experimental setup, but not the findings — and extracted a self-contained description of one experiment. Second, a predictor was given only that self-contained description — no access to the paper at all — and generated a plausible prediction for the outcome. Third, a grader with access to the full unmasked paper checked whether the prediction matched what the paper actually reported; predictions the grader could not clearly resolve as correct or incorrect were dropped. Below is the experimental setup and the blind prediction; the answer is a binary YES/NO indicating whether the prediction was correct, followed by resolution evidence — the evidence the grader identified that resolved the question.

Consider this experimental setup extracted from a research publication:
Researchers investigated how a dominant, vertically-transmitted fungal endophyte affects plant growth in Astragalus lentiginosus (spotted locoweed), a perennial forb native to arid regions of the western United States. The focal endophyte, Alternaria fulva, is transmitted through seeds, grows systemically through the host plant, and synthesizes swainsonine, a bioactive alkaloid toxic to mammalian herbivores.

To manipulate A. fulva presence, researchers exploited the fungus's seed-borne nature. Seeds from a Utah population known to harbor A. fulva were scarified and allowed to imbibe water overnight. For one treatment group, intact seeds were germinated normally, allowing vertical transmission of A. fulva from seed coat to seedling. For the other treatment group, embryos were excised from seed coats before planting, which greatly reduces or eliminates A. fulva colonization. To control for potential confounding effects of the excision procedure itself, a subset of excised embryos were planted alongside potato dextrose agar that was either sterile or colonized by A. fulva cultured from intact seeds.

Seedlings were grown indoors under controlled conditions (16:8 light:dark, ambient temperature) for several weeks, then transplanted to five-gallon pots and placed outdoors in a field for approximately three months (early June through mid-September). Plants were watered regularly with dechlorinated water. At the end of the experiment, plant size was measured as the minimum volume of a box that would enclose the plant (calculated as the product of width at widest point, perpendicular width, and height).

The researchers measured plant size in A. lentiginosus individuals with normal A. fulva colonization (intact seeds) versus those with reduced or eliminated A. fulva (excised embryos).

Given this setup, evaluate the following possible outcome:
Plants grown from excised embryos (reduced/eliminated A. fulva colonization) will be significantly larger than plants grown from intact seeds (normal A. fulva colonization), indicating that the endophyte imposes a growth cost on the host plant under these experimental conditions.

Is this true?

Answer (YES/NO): YES